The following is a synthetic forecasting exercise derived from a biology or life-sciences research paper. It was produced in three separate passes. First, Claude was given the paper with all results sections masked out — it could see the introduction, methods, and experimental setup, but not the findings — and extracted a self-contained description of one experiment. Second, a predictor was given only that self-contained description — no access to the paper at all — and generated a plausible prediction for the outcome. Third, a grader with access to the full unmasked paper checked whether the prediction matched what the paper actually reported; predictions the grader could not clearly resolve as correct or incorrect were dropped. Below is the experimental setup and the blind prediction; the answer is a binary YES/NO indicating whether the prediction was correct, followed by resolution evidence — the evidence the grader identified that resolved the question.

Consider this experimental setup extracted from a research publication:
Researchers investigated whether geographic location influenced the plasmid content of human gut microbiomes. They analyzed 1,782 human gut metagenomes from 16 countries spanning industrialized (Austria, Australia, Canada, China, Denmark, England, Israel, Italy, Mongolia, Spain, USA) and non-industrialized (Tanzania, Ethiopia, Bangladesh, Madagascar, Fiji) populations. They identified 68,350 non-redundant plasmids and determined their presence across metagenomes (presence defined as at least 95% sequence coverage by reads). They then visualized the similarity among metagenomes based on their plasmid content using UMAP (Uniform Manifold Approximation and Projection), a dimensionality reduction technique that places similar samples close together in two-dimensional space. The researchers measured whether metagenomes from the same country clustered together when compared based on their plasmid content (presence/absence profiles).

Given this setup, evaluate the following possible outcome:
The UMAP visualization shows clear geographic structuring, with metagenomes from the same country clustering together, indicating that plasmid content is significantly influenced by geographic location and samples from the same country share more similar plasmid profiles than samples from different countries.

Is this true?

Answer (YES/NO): YES